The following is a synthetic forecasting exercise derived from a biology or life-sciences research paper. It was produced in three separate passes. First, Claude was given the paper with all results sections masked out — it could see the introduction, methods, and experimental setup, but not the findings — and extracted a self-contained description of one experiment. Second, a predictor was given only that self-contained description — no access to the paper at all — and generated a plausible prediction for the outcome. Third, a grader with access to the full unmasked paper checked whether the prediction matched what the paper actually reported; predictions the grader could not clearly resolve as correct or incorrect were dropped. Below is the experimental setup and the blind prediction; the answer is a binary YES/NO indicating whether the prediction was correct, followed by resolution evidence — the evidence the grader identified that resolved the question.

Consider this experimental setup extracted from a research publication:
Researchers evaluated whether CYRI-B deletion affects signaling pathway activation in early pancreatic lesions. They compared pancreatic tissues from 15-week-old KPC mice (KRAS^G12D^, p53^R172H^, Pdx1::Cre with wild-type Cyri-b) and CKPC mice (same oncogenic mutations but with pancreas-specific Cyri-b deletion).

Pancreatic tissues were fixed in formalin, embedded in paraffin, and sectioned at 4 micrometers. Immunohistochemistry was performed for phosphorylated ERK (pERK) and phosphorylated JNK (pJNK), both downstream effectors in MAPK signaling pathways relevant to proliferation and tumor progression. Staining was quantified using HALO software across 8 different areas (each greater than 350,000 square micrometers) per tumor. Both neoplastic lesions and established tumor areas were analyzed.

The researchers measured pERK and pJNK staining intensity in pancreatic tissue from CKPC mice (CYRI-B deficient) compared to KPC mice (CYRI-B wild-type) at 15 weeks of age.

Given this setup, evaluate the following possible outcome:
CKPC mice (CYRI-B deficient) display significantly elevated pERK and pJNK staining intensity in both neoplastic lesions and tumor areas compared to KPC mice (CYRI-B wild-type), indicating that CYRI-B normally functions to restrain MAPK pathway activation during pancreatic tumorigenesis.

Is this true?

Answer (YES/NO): YES